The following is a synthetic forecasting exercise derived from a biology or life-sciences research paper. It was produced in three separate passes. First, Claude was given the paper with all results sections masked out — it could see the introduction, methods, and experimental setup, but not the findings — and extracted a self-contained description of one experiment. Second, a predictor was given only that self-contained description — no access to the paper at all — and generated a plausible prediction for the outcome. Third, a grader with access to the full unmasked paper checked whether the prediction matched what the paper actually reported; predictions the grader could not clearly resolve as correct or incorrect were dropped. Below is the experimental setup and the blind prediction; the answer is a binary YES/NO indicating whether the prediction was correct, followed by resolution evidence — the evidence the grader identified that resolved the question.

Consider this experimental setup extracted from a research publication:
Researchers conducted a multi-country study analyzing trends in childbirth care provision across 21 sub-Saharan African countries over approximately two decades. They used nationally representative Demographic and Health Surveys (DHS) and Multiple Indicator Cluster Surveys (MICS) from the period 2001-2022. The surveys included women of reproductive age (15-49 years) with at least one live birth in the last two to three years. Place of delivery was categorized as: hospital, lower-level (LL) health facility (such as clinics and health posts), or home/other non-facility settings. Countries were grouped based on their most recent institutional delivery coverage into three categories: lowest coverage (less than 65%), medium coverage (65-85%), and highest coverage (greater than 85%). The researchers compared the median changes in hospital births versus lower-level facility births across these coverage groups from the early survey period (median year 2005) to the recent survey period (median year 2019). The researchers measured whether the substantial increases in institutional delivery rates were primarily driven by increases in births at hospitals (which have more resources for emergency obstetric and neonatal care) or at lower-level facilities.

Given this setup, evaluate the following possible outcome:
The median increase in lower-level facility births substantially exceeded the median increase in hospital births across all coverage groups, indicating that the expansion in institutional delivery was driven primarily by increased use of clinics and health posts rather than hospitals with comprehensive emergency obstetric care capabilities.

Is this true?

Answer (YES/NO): NO